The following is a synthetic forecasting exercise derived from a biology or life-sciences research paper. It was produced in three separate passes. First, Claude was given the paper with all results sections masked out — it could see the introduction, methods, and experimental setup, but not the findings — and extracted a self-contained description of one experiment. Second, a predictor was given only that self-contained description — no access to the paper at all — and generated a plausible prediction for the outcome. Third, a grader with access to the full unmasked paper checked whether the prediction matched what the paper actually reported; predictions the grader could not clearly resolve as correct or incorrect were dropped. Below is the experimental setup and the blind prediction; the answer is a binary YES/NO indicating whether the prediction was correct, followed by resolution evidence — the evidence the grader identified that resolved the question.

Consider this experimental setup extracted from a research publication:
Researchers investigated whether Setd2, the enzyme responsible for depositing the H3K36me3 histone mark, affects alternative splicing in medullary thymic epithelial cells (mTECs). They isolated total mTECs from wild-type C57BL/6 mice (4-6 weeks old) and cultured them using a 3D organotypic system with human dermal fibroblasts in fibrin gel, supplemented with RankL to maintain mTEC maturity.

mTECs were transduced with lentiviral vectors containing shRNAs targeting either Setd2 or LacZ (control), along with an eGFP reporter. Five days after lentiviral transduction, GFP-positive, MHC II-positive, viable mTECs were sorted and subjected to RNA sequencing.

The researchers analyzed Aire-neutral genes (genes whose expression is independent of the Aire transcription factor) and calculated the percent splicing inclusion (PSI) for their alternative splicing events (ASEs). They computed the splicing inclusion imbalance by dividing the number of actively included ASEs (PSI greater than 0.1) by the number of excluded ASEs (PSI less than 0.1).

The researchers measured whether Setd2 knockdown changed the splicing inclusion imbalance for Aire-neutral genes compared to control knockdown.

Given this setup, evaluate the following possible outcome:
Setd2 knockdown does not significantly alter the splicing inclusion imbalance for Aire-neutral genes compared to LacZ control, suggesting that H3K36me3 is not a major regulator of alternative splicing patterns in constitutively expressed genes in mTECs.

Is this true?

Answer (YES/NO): NO